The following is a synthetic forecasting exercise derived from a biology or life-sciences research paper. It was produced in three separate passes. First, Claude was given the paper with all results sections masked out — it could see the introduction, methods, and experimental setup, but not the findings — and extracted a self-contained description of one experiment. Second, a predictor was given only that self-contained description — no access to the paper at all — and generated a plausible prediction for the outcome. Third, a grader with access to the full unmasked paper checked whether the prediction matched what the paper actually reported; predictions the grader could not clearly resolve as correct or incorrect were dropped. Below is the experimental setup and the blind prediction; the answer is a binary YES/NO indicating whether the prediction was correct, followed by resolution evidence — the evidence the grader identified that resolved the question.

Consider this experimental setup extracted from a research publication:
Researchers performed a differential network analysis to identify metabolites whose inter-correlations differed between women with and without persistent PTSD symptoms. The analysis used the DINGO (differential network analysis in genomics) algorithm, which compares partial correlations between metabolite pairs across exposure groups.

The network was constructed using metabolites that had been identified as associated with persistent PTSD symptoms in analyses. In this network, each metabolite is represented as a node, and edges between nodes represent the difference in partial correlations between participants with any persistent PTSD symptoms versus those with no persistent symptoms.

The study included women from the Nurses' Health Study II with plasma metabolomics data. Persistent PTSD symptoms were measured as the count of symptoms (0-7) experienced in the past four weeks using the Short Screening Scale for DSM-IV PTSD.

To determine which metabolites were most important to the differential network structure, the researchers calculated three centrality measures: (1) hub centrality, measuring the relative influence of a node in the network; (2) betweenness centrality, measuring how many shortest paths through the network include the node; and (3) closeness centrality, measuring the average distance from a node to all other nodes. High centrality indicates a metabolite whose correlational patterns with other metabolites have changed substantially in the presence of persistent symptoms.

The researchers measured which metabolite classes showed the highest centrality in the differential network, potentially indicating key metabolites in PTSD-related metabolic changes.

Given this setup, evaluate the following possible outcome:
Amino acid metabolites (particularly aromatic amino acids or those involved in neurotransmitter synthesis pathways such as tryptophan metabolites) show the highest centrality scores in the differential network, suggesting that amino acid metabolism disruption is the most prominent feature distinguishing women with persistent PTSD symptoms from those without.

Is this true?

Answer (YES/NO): NO